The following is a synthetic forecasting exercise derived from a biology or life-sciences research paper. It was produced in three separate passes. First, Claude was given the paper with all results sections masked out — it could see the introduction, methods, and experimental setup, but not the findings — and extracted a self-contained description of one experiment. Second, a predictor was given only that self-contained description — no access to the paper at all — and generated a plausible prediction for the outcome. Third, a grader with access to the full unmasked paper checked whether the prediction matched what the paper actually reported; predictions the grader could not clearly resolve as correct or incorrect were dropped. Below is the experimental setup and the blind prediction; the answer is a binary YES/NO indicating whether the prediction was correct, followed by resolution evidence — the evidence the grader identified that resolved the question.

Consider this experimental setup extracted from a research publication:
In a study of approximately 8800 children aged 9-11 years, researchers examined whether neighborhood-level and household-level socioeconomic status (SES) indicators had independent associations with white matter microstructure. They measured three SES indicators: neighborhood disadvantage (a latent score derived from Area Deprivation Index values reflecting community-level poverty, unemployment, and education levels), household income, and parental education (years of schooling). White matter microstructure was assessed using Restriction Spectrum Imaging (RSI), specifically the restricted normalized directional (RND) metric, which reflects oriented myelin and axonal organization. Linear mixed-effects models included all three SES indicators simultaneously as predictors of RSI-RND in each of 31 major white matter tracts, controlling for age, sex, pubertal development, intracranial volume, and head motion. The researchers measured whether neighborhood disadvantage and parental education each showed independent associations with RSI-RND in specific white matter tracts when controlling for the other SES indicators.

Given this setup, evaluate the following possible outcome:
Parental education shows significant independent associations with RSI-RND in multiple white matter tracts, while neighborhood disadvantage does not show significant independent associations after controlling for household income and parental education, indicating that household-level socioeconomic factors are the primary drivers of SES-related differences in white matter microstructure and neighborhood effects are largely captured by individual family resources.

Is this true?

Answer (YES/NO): NO